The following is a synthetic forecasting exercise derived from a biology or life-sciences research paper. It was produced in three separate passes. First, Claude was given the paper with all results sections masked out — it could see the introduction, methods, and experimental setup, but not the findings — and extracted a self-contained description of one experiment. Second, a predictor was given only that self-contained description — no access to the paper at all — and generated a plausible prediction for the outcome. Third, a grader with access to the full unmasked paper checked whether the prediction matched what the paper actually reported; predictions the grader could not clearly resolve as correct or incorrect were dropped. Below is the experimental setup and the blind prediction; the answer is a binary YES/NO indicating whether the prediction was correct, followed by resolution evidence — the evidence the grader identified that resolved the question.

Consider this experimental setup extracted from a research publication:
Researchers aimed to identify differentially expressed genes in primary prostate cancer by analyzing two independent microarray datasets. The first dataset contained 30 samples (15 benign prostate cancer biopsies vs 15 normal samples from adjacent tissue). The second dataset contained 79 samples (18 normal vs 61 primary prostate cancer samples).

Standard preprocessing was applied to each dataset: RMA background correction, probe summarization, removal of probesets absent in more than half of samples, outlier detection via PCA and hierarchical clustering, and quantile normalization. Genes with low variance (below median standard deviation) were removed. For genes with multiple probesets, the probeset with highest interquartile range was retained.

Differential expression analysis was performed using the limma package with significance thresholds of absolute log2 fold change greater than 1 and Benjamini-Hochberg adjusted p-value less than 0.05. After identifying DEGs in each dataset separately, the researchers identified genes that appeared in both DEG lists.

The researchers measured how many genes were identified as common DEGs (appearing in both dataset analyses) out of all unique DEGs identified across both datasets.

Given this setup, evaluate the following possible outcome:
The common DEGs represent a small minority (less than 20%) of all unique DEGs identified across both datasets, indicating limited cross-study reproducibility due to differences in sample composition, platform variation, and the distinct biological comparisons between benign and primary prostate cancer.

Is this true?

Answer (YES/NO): YES